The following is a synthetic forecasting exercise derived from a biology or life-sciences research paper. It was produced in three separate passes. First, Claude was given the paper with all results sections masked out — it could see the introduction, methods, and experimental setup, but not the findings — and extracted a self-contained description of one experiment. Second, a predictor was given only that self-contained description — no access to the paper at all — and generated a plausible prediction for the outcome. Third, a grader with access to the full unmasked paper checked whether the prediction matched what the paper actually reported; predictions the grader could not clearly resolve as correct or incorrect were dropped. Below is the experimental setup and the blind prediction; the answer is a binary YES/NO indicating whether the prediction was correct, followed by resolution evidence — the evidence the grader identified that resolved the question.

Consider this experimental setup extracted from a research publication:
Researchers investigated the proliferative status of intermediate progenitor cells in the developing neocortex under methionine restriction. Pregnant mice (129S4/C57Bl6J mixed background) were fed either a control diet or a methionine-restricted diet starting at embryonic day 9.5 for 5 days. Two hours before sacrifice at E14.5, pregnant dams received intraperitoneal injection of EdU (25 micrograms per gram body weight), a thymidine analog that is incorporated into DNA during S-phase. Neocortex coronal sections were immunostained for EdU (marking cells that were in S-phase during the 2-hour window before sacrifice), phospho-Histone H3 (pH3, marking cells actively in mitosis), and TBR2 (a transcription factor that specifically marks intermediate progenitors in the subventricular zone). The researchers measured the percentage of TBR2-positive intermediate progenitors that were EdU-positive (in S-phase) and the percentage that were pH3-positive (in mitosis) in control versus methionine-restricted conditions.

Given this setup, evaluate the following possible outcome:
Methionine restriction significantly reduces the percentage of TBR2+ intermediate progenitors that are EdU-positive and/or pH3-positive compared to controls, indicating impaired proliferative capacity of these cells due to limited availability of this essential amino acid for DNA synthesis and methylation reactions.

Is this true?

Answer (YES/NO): NO